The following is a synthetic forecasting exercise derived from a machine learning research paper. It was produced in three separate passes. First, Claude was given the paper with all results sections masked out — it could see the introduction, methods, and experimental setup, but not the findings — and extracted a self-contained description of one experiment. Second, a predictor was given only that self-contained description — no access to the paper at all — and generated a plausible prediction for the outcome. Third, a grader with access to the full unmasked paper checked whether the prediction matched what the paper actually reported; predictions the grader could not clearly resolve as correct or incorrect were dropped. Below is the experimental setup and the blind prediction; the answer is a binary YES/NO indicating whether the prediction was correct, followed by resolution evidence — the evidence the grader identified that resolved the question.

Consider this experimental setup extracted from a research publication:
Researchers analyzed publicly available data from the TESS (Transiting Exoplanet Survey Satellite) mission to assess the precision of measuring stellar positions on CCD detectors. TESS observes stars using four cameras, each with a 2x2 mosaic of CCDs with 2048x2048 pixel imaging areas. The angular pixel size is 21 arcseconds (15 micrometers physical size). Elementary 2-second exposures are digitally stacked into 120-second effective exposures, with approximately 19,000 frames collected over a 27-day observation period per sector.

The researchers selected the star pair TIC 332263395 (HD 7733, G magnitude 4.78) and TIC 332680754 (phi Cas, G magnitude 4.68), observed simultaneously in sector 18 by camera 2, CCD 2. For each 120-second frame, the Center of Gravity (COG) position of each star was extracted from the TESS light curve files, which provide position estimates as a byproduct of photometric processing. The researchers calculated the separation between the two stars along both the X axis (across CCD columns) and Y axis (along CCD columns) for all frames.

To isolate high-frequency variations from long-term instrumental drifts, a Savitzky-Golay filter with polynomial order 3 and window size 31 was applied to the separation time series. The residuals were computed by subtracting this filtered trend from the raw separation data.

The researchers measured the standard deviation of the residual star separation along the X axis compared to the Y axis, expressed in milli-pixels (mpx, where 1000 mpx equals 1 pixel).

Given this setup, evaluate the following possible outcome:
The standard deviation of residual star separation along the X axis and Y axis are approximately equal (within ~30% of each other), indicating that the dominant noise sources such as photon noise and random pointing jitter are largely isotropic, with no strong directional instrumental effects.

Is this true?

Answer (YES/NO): NO